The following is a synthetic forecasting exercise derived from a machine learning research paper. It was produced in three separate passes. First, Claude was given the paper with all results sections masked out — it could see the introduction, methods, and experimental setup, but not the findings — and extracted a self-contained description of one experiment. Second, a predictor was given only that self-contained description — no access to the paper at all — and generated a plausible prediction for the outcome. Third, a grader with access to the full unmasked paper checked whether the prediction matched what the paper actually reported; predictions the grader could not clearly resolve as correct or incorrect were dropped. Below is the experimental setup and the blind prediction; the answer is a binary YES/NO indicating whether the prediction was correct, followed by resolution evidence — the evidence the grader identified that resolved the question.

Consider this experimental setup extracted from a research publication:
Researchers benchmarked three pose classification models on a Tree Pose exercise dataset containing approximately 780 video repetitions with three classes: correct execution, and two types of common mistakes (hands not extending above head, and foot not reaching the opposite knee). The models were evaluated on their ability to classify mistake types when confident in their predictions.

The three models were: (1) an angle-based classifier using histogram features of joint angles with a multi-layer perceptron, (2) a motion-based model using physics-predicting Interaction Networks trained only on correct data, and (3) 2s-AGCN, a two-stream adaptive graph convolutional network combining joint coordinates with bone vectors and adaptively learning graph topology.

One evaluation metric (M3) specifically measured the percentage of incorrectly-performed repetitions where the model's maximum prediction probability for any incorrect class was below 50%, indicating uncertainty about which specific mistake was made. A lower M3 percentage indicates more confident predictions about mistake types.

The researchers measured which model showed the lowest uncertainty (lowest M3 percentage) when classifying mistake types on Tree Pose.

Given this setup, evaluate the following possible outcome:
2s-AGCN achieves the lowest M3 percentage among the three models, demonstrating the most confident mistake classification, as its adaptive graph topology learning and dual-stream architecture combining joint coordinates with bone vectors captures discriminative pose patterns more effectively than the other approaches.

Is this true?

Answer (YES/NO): NO